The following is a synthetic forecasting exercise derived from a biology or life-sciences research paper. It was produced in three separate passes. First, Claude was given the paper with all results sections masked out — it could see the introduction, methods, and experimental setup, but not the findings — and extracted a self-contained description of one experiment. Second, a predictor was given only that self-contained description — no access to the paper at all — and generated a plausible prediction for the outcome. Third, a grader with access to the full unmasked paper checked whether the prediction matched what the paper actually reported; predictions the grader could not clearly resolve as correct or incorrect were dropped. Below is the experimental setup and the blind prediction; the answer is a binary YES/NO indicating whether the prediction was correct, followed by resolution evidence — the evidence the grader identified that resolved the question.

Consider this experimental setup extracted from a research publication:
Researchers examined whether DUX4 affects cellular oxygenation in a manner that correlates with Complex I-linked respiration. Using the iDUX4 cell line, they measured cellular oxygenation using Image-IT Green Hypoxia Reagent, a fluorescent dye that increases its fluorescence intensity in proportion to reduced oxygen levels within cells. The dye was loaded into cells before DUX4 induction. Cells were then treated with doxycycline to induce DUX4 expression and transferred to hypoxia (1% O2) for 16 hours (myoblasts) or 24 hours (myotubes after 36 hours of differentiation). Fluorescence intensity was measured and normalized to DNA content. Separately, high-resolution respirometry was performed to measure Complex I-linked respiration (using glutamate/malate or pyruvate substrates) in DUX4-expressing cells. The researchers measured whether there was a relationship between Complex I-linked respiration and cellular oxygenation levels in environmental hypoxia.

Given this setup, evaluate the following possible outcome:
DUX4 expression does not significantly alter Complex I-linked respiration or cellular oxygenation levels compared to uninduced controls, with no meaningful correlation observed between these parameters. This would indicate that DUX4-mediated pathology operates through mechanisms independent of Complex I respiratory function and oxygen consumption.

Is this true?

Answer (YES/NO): NO